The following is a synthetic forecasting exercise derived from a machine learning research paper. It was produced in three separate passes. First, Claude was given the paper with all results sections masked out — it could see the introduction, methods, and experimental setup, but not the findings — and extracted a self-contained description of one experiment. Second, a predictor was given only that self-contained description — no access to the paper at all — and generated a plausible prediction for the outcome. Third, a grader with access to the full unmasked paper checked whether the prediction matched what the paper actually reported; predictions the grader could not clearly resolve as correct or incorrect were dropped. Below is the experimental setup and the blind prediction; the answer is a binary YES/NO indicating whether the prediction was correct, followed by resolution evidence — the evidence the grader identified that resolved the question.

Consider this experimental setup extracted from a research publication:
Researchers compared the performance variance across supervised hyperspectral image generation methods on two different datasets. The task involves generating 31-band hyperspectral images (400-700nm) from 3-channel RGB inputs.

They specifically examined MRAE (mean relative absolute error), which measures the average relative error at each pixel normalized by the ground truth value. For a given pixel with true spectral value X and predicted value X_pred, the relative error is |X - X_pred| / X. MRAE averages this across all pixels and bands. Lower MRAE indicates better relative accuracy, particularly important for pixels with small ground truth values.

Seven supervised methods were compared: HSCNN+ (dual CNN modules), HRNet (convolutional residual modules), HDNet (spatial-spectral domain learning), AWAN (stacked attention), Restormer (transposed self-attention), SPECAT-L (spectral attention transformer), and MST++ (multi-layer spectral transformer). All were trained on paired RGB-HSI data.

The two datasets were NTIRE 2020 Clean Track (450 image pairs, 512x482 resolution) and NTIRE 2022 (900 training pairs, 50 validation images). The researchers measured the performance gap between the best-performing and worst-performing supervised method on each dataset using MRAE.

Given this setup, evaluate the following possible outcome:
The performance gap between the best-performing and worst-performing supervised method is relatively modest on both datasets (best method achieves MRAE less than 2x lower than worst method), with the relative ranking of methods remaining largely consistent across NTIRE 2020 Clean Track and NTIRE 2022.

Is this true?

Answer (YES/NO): NO